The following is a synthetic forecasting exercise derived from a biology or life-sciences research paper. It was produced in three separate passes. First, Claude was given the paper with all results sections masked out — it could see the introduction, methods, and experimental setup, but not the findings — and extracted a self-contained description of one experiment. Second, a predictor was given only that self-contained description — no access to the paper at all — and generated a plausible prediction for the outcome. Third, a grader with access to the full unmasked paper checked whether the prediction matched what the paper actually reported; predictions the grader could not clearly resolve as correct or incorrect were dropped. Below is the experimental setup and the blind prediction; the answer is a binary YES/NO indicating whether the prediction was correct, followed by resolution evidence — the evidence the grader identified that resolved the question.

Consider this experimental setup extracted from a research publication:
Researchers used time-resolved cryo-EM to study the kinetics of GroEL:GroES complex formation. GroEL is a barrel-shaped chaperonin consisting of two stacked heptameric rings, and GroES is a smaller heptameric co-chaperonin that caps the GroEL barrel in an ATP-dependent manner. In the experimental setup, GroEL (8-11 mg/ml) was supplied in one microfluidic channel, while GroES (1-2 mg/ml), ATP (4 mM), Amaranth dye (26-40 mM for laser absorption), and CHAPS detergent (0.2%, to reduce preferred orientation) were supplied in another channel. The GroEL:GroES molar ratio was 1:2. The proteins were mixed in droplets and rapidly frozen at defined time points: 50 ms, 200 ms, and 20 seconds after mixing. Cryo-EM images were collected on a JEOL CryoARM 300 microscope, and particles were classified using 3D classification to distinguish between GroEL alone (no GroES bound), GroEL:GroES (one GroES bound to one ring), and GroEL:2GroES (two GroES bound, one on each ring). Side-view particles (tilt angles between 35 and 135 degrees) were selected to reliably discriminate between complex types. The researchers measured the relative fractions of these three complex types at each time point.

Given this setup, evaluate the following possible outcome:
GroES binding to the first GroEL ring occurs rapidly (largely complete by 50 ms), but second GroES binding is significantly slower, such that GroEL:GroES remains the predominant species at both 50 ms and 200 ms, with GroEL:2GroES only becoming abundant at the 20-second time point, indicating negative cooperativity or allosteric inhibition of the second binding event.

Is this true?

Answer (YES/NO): NO